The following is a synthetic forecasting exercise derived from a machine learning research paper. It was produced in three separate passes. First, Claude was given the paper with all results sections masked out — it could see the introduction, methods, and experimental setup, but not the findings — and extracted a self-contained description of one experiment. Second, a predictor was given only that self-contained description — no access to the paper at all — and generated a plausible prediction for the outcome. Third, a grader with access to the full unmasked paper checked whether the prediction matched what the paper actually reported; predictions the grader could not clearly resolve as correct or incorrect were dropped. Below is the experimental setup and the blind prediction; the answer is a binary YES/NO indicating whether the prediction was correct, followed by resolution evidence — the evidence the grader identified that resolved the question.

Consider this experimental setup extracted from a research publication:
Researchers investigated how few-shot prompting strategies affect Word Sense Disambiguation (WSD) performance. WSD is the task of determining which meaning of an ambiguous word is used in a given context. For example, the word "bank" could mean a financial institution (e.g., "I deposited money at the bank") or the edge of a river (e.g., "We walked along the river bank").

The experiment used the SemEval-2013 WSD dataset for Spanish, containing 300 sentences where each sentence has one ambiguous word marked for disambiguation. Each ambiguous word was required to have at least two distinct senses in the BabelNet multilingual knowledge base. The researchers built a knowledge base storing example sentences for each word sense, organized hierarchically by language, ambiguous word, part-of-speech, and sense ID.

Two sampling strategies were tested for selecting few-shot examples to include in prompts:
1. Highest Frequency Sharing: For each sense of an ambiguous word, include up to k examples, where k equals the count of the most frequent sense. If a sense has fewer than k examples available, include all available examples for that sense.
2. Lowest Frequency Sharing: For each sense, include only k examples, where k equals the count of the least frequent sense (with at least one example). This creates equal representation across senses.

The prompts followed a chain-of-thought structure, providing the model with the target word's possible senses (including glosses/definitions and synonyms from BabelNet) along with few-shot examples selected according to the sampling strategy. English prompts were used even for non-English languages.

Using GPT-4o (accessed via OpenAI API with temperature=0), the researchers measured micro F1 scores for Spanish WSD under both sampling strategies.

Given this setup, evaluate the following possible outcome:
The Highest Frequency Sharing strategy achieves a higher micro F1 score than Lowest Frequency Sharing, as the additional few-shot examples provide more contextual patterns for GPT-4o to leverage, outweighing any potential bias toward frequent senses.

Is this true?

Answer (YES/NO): YES